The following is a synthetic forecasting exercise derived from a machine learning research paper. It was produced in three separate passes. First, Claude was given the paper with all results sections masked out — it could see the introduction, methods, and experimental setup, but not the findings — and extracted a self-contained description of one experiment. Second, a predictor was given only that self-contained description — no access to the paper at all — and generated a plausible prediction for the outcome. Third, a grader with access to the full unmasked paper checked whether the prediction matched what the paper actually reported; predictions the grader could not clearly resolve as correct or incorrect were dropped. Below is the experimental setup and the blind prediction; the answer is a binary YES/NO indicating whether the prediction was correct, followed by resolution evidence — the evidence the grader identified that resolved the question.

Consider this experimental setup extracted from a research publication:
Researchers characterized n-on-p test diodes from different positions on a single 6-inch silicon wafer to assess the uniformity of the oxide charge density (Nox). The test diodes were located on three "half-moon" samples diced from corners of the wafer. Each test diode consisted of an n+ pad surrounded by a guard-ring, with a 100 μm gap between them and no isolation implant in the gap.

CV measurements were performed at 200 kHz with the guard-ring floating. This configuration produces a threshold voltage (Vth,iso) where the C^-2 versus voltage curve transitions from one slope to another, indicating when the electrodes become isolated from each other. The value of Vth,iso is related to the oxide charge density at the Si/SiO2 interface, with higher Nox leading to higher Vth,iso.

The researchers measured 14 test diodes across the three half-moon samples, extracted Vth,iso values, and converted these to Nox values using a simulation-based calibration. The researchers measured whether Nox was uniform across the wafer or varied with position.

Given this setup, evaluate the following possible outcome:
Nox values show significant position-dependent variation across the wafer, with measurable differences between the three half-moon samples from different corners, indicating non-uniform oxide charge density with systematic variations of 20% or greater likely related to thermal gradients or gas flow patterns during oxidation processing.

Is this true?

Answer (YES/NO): NO